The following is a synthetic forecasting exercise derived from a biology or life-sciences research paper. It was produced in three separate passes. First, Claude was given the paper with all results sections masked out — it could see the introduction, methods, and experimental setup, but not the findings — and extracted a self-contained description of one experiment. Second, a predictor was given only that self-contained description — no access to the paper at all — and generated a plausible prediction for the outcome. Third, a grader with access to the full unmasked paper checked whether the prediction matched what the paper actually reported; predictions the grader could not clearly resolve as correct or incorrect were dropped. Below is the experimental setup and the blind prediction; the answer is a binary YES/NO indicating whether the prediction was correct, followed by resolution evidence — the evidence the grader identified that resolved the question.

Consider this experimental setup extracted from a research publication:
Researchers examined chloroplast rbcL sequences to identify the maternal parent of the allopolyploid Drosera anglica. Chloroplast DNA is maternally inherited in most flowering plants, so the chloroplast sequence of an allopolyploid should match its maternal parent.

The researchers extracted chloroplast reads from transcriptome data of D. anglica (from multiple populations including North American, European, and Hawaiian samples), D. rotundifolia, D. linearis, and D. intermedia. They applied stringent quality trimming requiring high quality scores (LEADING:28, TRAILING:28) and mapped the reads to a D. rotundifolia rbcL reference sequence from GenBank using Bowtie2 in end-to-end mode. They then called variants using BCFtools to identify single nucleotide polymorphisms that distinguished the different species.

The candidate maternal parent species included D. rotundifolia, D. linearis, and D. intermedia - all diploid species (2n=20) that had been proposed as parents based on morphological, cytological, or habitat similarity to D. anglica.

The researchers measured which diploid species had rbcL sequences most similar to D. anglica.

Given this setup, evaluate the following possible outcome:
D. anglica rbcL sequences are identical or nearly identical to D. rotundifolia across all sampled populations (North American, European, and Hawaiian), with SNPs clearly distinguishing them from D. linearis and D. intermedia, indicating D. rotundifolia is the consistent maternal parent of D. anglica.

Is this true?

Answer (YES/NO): NO